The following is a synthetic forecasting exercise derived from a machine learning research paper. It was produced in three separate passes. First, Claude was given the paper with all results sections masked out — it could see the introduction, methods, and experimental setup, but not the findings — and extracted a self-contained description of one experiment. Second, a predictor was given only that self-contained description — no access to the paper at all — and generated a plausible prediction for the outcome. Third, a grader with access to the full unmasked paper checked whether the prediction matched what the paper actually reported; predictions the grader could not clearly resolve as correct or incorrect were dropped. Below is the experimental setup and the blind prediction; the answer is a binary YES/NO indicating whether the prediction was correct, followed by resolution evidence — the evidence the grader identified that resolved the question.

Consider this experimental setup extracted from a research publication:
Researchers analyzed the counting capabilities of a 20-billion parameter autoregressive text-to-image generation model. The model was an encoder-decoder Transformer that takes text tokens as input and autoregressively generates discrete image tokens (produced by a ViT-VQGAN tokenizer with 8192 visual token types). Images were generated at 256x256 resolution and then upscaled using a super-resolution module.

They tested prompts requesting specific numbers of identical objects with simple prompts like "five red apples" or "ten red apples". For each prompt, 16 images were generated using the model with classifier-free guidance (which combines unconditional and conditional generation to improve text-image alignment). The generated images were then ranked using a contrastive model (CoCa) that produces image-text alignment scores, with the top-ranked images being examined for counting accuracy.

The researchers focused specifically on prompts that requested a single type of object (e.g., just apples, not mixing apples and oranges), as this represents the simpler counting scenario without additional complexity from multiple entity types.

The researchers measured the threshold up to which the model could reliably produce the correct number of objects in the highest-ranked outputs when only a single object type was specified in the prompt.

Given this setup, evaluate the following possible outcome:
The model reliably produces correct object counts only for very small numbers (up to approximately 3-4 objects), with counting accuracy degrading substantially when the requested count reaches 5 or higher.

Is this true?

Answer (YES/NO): NO